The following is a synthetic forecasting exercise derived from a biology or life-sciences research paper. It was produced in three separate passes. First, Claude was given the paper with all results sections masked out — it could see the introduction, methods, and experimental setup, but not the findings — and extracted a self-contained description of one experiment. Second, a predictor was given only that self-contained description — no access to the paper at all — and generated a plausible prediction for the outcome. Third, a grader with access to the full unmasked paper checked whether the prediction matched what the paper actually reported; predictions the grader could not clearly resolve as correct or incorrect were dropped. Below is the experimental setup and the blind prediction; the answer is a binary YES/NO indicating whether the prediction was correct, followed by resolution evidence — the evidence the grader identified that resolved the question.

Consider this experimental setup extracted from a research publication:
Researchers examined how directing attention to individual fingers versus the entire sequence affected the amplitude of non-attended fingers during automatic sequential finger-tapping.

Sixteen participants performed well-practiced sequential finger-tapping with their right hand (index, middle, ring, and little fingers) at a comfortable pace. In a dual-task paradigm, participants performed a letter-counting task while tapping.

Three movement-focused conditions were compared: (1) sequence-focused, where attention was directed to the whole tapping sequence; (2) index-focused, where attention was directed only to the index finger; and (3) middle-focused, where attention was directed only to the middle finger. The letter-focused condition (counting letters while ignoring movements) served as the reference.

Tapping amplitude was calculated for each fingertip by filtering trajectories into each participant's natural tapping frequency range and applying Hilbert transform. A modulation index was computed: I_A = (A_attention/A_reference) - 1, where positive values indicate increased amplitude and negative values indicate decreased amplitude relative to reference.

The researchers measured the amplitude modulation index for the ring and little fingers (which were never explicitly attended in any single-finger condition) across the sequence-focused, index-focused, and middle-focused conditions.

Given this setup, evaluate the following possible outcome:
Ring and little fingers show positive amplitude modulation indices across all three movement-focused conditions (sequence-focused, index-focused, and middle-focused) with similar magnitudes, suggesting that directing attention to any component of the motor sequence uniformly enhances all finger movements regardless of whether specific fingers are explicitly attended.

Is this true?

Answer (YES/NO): NO